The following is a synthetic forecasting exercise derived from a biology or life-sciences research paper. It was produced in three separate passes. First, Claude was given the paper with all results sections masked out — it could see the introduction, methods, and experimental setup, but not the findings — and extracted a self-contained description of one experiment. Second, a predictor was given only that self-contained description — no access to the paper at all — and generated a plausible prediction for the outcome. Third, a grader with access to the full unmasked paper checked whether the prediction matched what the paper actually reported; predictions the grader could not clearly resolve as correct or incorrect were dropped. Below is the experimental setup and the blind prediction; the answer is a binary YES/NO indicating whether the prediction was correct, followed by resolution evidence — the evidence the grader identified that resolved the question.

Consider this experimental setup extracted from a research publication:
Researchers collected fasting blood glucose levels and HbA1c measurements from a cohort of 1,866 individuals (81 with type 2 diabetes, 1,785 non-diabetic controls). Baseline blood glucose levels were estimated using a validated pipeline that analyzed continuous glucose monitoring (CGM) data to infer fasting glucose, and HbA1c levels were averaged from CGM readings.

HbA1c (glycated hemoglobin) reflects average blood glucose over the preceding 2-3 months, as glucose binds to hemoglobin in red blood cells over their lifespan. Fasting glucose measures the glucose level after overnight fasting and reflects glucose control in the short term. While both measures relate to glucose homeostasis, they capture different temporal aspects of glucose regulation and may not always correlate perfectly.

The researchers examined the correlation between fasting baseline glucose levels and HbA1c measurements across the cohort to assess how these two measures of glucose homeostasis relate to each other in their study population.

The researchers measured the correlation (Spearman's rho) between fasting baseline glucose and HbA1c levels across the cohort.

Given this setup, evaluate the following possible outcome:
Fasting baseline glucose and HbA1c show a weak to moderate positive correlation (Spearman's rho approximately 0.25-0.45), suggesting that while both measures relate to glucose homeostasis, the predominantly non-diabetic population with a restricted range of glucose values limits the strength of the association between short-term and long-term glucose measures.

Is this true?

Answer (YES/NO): NO